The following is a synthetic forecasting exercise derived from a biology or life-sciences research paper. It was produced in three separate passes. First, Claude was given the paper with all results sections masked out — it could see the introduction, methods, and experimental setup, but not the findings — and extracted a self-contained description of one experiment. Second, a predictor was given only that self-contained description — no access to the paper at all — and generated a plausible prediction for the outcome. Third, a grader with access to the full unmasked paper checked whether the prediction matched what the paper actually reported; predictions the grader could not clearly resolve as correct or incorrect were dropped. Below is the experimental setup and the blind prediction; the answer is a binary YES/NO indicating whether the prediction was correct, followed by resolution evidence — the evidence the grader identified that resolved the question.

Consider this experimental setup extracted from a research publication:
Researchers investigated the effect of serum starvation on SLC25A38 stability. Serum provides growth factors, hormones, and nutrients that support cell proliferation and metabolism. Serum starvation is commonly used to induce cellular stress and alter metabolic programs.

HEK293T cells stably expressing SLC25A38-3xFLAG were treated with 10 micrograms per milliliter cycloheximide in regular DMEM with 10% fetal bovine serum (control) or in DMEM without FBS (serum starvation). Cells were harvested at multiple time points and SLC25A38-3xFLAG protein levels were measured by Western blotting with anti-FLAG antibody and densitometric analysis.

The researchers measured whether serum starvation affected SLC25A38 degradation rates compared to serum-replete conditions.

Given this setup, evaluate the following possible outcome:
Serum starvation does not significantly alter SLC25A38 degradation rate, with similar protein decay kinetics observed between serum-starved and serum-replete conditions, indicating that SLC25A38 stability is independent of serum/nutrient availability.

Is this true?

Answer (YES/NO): YES